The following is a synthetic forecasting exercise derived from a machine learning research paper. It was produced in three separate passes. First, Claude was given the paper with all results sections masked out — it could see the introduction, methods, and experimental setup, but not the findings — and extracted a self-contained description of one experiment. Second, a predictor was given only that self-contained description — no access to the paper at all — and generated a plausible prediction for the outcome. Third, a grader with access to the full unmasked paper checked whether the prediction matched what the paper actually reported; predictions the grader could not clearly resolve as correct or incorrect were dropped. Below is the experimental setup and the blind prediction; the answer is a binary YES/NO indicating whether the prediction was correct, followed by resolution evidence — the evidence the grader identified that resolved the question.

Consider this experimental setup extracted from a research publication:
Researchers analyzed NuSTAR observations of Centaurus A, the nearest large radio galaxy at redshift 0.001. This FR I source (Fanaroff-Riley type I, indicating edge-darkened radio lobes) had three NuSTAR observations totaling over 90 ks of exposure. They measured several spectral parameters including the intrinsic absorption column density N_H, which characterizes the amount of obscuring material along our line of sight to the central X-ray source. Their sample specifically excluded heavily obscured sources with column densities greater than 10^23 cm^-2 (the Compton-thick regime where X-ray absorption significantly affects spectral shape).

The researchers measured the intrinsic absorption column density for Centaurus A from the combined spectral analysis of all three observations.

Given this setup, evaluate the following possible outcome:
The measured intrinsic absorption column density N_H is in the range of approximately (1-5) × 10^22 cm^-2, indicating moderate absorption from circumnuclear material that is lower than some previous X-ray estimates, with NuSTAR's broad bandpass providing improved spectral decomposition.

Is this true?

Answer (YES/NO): NO